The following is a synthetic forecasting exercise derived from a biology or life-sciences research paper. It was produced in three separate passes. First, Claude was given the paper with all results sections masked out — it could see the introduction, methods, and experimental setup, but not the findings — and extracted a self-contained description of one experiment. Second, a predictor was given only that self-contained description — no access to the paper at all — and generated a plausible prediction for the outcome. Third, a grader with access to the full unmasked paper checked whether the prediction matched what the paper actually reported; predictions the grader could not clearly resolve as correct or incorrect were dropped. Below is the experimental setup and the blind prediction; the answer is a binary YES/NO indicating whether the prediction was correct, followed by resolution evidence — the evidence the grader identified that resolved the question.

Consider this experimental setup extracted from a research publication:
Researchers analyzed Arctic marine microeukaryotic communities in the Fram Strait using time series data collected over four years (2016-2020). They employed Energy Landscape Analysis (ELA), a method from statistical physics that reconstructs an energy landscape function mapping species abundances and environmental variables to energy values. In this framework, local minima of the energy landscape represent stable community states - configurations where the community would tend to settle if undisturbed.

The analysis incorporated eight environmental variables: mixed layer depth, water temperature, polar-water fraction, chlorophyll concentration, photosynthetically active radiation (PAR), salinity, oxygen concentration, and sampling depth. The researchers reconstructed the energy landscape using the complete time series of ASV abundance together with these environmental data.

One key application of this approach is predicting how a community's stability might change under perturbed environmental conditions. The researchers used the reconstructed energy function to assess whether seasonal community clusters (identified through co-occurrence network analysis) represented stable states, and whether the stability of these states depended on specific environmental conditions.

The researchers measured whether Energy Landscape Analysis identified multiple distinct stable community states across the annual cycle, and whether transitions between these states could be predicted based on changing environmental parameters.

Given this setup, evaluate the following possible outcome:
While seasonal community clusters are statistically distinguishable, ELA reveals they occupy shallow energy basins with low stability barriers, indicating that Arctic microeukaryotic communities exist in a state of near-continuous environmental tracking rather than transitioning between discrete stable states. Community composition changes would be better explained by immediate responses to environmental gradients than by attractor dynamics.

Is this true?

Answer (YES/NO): NO